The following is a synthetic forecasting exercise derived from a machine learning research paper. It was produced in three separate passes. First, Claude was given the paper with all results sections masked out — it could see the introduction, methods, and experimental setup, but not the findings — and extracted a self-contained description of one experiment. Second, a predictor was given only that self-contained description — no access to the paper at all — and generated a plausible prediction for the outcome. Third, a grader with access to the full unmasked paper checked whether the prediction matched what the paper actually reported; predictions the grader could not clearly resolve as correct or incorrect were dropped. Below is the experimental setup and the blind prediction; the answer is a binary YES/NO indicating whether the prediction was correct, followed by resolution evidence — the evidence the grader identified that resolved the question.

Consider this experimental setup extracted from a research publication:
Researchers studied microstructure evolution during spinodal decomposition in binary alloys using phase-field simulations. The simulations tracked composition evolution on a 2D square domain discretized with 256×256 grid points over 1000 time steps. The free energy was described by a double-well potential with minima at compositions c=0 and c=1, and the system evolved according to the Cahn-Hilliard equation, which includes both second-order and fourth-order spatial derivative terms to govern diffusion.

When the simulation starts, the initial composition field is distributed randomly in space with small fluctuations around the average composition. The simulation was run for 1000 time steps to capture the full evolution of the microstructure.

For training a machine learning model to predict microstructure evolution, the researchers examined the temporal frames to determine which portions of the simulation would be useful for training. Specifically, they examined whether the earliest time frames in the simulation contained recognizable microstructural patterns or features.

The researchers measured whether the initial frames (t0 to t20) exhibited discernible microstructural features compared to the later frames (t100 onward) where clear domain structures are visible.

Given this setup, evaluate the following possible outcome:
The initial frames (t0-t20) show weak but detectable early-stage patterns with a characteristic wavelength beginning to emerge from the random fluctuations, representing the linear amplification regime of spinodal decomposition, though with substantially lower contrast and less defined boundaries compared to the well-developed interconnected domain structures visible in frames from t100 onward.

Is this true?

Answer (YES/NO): NO